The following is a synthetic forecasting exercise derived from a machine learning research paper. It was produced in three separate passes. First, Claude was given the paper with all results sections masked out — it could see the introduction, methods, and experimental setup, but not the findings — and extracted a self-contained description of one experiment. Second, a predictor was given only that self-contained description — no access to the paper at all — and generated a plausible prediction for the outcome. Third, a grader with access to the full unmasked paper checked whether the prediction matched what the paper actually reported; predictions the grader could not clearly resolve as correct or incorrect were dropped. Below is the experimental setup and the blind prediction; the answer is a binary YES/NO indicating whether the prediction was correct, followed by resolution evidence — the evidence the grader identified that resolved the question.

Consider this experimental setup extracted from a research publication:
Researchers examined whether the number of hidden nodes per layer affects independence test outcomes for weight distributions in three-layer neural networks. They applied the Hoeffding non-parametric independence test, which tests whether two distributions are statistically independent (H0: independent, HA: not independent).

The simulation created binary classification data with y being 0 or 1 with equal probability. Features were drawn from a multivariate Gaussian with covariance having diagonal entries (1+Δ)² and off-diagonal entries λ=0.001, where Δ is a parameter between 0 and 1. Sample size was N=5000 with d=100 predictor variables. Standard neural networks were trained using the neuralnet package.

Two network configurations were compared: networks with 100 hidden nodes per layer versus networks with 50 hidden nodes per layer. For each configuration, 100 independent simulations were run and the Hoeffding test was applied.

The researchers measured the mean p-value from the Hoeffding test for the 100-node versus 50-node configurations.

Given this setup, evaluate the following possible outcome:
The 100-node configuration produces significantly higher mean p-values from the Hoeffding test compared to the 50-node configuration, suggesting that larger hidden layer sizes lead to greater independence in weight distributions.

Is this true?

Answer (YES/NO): NO